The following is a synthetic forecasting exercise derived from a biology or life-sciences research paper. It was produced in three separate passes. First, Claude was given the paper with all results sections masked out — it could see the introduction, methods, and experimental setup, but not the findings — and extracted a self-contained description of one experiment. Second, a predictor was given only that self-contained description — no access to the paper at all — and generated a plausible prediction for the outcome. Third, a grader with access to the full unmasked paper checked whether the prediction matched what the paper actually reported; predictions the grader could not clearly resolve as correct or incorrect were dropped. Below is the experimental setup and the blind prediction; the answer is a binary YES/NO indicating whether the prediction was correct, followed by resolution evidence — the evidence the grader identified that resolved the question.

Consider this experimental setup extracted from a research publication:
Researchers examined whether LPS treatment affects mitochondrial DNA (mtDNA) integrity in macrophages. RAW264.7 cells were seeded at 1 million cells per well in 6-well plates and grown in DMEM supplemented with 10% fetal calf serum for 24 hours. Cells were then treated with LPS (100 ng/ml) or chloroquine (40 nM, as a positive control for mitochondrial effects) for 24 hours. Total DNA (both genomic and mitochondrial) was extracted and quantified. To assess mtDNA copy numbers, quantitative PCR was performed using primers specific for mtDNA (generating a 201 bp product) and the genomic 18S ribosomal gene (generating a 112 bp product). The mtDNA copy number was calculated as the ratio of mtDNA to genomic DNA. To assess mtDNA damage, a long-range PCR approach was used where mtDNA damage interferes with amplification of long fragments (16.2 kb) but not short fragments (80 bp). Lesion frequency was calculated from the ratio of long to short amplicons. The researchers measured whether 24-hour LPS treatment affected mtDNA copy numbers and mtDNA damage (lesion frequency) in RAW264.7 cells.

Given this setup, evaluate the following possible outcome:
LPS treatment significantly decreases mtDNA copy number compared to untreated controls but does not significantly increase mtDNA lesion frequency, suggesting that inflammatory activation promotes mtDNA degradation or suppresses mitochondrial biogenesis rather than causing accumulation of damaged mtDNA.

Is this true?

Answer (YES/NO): NO